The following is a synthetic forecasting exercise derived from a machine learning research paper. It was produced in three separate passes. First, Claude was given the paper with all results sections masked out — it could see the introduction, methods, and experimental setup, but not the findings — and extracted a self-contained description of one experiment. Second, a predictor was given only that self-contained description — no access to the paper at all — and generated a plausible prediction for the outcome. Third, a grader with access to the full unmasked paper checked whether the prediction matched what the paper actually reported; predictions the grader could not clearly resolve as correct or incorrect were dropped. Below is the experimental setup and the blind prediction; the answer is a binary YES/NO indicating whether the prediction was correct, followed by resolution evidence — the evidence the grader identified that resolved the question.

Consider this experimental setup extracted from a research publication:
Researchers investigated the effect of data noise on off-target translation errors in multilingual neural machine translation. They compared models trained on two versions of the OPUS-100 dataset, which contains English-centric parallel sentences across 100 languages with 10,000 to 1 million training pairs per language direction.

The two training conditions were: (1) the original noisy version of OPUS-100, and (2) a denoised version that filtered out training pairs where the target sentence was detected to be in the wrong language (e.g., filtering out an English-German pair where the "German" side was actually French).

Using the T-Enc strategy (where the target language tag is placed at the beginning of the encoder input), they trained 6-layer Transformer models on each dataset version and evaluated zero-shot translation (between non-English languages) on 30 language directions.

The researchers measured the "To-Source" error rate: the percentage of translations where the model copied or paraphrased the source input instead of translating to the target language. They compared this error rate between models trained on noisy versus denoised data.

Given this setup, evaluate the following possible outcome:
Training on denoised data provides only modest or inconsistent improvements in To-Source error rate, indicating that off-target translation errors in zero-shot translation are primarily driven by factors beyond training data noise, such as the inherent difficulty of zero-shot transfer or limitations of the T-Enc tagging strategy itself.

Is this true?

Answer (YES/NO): NO